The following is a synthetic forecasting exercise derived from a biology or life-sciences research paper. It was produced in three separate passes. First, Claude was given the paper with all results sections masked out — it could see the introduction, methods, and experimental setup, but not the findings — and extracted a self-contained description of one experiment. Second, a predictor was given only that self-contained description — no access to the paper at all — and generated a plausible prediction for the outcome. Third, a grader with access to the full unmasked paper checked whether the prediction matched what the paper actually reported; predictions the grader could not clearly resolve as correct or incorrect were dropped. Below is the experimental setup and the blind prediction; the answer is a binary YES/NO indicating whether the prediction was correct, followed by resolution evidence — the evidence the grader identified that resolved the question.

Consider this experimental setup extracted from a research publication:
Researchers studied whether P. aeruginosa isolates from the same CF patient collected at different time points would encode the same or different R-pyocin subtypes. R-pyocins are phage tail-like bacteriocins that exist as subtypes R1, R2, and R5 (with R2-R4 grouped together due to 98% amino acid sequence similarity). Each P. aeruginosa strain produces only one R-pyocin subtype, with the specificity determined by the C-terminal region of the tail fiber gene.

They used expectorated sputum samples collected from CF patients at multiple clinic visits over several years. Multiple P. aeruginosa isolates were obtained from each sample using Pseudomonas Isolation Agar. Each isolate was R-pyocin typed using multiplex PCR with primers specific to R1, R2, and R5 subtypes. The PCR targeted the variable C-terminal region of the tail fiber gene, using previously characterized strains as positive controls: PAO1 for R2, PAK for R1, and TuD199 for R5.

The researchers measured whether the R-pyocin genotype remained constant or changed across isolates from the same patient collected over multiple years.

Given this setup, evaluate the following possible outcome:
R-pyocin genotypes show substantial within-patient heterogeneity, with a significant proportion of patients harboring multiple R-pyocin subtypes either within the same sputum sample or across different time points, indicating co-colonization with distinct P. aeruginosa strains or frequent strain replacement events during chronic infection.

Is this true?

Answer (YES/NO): NO